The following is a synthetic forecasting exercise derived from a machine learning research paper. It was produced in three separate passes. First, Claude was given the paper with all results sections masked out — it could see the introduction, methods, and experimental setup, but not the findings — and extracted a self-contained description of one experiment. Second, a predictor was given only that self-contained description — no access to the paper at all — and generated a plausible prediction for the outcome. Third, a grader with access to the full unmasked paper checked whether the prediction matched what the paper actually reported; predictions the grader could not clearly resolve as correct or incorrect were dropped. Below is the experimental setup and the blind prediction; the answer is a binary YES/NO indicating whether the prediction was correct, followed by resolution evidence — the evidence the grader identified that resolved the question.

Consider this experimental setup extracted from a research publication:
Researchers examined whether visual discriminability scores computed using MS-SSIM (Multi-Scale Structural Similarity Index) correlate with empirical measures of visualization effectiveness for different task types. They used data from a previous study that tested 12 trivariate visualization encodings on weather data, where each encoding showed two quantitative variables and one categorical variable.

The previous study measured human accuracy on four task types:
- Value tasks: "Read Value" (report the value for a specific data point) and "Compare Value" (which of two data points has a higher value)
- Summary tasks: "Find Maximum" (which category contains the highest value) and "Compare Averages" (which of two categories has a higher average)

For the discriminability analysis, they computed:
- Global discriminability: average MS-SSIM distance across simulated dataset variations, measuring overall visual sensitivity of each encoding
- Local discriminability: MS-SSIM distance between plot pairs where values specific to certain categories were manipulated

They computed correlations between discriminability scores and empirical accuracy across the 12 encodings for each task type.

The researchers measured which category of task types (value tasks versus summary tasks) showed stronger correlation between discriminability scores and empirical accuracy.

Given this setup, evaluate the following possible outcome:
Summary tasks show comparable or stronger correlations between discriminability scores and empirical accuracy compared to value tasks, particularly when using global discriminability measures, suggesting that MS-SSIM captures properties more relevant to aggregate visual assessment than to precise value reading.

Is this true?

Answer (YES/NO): NO